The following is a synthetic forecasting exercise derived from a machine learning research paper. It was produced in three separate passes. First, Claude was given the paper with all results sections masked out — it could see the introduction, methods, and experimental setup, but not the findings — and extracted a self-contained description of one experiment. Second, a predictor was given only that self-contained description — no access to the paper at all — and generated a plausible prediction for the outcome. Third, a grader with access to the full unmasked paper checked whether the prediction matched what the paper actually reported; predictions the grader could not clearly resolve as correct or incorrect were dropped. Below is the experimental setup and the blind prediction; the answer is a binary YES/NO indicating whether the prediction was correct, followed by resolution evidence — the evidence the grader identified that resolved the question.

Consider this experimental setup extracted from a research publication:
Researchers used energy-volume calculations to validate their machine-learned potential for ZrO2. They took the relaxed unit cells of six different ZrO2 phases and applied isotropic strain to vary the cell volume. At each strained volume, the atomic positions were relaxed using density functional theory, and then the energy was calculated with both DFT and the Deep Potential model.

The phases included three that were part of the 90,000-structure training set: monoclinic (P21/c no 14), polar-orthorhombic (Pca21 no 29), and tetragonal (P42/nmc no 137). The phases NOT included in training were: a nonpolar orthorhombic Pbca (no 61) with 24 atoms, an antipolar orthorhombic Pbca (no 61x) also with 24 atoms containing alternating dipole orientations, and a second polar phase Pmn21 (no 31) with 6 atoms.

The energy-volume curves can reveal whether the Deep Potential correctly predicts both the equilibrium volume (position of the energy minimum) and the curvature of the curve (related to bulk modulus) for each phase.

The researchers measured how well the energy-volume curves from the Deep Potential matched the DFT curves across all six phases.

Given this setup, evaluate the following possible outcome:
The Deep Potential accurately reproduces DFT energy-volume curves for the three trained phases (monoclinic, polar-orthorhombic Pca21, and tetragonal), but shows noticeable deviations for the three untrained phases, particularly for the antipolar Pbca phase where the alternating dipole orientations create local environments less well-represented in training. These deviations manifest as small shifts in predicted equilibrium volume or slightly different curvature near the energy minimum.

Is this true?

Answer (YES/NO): NO